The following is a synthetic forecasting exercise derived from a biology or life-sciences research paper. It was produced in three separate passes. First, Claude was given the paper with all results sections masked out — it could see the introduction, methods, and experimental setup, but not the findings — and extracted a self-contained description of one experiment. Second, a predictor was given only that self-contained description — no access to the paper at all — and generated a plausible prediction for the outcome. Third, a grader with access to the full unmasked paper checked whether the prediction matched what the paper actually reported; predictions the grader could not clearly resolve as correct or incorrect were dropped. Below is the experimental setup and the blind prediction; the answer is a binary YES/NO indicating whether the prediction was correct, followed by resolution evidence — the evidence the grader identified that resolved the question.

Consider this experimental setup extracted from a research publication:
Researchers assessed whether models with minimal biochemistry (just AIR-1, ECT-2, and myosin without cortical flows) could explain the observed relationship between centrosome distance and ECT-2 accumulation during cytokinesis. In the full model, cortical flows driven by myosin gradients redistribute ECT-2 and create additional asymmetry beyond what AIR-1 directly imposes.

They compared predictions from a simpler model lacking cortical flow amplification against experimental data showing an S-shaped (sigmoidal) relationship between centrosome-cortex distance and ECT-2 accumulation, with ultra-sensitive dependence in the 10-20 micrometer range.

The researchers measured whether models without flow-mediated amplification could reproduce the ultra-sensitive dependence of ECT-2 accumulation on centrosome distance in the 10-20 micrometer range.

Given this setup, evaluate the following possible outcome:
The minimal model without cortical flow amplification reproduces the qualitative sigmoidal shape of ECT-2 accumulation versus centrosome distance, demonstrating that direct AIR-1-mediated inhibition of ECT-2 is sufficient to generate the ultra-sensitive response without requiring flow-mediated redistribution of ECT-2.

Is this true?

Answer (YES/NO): NO